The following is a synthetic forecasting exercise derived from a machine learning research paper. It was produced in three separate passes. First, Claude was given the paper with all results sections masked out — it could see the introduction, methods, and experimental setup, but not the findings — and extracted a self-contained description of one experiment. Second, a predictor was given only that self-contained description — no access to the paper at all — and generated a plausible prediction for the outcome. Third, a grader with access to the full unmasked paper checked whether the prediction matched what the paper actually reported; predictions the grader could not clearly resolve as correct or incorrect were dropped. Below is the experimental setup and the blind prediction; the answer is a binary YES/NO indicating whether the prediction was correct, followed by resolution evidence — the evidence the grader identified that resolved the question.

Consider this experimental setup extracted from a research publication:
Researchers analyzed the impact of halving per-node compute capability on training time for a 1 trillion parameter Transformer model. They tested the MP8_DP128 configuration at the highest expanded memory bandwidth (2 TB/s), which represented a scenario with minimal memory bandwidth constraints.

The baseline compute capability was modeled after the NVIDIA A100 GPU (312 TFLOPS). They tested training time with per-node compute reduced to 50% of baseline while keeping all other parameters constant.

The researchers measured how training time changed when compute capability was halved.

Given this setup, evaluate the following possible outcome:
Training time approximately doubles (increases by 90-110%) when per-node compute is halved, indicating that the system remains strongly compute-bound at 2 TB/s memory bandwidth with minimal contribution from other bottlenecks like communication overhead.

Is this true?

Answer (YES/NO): NO